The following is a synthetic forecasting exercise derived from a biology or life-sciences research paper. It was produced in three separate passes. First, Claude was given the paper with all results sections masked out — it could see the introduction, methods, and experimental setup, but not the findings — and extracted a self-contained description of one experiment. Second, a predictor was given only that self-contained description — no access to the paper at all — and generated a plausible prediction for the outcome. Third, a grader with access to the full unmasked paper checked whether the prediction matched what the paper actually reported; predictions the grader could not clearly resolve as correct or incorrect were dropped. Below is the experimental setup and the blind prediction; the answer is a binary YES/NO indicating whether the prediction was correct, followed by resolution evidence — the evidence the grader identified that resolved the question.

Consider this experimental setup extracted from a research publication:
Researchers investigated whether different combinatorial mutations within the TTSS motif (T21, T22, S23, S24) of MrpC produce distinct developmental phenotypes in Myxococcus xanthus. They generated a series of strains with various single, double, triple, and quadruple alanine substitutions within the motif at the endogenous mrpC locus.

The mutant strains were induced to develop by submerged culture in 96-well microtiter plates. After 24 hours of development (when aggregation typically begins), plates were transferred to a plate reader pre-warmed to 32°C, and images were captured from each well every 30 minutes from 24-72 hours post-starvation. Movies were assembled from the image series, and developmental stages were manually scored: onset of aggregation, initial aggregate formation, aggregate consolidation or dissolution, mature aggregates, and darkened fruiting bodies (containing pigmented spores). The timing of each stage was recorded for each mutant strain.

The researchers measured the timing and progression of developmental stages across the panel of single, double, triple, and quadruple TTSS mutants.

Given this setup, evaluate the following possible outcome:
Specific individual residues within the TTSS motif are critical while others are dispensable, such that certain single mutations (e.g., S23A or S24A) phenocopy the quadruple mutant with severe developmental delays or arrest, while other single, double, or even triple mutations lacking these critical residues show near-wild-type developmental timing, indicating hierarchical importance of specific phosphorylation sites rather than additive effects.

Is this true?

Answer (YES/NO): NO